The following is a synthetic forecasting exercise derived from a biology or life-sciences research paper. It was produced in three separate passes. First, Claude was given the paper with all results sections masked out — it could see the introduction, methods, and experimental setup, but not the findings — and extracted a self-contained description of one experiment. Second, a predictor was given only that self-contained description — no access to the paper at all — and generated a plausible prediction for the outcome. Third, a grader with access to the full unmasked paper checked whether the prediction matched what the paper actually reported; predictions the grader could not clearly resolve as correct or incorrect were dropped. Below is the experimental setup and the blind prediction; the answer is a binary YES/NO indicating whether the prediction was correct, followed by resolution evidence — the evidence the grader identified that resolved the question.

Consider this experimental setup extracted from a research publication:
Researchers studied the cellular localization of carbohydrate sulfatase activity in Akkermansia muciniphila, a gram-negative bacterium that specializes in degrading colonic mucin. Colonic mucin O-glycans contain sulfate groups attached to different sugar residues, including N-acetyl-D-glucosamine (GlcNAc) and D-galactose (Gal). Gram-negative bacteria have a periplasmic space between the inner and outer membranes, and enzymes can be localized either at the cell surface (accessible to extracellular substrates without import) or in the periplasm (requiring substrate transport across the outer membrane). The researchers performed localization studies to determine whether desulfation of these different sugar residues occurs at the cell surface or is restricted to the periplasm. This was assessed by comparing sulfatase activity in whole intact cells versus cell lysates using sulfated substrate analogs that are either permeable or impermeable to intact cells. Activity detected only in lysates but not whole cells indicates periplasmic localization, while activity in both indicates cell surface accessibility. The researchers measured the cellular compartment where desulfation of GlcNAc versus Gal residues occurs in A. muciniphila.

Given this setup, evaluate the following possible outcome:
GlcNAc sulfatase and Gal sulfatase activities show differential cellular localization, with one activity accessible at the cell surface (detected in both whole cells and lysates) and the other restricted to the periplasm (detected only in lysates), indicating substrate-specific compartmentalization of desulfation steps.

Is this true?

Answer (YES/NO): YES